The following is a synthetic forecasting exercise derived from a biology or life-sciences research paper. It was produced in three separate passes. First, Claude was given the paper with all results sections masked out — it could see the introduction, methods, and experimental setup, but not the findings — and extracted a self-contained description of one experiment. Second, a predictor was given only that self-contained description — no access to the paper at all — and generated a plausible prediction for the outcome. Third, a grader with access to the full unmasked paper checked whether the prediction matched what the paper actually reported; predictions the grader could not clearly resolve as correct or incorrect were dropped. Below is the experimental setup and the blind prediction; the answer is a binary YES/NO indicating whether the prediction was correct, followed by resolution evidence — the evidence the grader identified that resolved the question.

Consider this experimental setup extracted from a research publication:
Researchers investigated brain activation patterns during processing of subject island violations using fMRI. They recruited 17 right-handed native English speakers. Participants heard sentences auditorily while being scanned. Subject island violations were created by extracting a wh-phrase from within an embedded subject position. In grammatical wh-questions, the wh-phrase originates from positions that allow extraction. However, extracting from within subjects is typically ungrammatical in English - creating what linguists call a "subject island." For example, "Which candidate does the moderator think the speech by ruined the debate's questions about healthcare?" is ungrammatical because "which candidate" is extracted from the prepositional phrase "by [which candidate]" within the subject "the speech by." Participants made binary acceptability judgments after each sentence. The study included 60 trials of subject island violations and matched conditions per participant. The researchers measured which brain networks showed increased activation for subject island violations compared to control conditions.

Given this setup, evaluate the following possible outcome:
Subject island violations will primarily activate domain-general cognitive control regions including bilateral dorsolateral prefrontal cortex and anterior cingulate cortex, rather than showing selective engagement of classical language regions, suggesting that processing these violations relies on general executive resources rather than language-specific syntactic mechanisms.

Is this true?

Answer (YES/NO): NO